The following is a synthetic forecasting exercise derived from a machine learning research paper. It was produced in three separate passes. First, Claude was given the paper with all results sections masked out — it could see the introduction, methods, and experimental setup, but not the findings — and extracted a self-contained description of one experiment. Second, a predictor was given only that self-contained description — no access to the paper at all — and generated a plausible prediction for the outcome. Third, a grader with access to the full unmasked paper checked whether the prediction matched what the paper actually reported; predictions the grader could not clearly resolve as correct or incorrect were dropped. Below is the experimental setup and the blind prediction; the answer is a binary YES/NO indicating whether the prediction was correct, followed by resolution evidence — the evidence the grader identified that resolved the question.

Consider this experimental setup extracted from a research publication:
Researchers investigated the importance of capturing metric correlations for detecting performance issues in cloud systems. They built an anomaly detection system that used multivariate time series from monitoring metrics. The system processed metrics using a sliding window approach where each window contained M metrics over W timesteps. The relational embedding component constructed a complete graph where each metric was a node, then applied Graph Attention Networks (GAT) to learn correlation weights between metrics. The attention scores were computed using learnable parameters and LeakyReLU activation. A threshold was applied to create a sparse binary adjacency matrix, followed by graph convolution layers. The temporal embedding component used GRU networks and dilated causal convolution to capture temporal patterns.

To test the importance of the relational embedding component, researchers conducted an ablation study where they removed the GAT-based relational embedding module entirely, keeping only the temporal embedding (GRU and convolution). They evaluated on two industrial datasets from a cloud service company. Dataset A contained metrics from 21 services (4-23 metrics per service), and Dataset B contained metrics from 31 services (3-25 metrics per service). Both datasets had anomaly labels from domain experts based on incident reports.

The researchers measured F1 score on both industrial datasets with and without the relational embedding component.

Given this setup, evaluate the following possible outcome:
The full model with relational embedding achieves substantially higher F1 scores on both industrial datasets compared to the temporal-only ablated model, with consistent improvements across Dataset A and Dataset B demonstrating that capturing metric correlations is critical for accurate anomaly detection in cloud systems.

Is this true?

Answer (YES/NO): YES